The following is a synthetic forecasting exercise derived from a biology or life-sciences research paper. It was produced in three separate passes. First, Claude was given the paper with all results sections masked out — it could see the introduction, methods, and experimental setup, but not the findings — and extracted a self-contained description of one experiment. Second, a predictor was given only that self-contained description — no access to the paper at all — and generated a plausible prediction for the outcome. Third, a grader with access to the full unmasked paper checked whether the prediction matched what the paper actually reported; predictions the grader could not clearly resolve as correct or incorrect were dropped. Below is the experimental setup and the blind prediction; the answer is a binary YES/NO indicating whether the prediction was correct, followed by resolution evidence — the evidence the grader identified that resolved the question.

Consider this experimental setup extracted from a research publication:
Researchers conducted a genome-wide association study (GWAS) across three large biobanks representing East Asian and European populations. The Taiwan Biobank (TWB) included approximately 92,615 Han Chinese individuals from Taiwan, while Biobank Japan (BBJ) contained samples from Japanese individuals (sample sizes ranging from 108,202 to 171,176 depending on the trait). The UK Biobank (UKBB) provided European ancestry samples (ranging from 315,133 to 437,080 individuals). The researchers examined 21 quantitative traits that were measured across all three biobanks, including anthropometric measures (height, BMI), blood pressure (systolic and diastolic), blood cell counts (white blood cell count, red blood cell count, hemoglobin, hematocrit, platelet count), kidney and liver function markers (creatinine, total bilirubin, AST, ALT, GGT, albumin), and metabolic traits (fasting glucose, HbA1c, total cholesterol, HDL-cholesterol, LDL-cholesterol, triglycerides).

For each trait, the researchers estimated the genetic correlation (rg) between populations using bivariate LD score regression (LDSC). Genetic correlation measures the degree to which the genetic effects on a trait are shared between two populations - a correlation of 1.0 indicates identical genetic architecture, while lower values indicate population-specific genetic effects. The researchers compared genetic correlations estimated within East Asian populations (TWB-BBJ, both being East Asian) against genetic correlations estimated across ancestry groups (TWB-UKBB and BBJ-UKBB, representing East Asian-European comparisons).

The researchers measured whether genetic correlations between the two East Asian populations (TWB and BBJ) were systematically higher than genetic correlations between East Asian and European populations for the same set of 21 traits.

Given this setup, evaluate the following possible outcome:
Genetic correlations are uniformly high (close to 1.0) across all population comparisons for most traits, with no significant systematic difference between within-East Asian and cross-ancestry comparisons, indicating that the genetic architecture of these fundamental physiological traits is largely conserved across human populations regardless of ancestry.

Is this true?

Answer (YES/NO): NO